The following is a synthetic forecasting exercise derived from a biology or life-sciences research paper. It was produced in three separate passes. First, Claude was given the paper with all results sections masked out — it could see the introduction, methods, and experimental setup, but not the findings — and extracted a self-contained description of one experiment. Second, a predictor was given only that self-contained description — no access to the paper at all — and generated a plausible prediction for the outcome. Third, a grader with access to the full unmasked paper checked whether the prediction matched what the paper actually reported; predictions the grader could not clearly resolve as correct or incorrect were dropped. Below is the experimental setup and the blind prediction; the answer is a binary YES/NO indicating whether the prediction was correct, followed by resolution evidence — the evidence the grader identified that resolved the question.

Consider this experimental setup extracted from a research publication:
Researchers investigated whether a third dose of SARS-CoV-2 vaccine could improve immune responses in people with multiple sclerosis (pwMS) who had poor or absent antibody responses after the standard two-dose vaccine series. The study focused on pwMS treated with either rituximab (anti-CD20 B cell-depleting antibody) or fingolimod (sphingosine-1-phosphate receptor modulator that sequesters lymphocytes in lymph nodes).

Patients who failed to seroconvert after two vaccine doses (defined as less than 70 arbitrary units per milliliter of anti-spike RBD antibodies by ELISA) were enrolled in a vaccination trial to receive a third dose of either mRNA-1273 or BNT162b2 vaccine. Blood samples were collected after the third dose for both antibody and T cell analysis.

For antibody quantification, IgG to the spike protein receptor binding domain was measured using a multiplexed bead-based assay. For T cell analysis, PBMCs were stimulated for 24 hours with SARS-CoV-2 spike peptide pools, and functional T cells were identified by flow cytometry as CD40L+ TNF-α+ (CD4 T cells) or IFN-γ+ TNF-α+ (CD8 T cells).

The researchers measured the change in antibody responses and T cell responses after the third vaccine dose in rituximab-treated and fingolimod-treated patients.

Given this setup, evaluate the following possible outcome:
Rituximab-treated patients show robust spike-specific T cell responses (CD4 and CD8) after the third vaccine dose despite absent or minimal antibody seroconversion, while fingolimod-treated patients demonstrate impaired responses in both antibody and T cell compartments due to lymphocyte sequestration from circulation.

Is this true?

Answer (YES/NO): NO